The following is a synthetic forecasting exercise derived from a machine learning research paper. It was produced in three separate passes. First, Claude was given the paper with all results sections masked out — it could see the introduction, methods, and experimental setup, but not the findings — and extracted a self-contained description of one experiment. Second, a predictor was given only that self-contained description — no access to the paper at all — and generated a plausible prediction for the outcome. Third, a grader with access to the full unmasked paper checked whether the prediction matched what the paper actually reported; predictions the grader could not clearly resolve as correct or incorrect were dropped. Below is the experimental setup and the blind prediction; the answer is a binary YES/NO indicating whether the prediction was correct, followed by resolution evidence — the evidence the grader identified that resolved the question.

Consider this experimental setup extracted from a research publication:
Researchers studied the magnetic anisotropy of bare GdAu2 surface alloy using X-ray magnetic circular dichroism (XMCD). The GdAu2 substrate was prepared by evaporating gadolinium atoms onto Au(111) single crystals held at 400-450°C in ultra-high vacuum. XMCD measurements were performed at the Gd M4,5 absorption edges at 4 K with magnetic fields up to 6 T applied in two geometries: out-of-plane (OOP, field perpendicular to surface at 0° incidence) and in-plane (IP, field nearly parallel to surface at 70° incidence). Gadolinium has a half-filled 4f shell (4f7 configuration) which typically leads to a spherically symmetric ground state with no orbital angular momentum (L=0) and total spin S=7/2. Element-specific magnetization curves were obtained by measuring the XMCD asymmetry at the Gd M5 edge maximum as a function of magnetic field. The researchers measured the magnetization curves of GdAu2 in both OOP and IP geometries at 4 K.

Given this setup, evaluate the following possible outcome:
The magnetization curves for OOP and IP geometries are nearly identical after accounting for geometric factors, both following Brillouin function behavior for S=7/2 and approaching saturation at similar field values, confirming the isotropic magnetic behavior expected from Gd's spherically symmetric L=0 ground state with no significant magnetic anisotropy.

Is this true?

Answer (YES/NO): NO